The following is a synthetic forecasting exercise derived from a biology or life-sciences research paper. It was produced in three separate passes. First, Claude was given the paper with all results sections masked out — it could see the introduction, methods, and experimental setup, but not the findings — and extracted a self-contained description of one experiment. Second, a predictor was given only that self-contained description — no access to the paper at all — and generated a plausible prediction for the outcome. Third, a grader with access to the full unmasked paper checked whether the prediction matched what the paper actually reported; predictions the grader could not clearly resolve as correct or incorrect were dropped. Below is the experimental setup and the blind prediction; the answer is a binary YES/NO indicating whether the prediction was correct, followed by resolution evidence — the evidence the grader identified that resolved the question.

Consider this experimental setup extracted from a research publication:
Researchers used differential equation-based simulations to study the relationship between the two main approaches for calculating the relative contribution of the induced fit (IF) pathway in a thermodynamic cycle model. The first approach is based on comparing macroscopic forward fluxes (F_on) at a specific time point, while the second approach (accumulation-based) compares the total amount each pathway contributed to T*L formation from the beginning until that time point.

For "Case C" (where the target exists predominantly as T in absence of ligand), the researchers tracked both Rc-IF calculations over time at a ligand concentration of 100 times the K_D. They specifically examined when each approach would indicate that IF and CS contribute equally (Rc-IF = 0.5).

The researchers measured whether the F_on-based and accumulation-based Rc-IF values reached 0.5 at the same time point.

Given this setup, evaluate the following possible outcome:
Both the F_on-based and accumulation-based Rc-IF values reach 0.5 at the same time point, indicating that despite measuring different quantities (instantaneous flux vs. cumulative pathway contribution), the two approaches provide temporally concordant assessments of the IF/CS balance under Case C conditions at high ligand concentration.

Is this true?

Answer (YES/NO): NO